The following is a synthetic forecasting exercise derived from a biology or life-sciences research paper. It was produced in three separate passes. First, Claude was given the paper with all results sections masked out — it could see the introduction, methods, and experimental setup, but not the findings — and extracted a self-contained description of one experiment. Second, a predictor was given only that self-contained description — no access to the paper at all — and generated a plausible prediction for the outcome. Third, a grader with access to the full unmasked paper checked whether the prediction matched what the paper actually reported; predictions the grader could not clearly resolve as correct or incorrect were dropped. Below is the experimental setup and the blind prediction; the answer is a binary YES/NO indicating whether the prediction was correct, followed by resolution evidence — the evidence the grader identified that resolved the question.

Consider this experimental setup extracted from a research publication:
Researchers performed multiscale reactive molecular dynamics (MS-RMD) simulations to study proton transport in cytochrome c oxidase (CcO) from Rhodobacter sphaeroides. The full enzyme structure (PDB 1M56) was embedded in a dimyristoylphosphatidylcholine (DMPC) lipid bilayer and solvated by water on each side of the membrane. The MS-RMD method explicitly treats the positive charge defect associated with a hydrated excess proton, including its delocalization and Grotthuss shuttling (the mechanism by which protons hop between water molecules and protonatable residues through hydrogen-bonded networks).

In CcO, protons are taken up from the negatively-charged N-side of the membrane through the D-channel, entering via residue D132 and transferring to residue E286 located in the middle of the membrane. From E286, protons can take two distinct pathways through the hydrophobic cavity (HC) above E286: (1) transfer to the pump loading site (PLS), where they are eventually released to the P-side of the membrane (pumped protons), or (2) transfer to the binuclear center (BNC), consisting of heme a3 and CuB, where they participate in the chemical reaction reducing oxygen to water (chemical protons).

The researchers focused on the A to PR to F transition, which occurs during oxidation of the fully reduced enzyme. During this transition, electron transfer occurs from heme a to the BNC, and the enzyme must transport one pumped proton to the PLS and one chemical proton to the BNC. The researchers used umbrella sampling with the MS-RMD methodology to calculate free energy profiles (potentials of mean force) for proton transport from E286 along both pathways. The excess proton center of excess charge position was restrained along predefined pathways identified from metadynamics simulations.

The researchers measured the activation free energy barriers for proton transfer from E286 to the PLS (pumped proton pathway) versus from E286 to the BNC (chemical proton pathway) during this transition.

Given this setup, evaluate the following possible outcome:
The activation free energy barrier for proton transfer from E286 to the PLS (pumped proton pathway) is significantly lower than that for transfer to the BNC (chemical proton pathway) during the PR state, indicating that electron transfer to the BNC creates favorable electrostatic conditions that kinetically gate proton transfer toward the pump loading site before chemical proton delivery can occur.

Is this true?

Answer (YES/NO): YES